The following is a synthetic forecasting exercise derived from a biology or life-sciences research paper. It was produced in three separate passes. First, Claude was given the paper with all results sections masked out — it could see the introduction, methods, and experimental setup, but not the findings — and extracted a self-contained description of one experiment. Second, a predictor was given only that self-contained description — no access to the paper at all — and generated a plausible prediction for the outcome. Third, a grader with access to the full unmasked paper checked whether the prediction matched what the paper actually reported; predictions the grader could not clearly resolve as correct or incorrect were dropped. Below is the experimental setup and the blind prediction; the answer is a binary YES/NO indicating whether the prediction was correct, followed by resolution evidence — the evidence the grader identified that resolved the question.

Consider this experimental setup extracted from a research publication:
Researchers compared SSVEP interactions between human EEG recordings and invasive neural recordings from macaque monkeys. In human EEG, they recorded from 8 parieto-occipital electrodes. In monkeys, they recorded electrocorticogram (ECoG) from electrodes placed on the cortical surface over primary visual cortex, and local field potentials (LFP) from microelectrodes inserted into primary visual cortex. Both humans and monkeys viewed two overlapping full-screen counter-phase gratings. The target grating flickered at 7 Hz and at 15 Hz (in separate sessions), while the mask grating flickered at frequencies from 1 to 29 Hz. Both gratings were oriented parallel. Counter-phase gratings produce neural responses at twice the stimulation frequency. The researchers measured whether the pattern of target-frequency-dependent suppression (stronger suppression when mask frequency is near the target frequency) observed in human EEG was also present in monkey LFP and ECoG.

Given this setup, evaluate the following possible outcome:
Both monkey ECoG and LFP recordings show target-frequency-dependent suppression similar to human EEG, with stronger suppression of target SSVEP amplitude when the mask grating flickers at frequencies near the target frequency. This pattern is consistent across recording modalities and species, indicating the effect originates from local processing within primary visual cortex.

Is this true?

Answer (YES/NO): NO